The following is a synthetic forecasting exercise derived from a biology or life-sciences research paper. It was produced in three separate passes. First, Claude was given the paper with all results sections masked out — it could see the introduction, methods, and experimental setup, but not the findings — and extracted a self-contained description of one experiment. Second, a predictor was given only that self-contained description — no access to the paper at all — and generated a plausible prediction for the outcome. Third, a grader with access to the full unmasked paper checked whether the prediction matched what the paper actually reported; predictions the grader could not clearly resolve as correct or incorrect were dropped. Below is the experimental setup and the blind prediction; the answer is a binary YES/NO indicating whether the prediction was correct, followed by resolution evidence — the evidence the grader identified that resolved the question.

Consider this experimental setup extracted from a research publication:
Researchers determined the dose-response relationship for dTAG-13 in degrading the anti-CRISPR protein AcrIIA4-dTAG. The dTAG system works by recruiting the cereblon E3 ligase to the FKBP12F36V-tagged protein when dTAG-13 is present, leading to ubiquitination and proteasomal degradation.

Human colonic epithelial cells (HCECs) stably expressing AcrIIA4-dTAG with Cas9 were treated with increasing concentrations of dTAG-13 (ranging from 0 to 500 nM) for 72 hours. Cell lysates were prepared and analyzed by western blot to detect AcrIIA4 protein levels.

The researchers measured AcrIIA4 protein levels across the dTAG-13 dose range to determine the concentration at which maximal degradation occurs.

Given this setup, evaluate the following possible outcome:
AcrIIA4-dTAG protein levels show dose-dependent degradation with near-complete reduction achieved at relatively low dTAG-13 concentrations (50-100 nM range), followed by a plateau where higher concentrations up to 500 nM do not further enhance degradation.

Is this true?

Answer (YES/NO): NO